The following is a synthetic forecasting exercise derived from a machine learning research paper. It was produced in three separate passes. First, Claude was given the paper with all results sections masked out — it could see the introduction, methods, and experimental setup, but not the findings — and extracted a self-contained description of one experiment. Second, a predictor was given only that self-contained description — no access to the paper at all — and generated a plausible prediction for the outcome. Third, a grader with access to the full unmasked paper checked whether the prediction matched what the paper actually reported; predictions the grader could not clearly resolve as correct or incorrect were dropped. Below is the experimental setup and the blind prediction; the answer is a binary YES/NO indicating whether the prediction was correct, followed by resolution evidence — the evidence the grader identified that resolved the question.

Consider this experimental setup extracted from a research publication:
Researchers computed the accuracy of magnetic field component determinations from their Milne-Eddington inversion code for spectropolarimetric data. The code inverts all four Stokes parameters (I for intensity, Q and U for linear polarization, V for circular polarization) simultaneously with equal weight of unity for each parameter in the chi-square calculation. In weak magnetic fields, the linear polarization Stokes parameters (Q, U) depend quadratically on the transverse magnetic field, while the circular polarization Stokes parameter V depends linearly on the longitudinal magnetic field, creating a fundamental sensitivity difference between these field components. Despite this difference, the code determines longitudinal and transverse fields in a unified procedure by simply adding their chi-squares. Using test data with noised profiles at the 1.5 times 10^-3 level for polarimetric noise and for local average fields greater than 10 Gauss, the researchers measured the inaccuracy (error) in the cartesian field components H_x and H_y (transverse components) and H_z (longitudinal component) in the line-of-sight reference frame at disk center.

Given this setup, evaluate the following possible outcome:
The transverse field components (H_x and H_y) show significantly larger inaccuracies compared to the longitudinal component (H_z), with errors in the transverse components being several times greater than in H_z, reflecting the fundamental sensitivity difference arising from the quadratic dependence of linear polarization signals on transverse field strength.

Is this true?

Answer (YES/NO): NO